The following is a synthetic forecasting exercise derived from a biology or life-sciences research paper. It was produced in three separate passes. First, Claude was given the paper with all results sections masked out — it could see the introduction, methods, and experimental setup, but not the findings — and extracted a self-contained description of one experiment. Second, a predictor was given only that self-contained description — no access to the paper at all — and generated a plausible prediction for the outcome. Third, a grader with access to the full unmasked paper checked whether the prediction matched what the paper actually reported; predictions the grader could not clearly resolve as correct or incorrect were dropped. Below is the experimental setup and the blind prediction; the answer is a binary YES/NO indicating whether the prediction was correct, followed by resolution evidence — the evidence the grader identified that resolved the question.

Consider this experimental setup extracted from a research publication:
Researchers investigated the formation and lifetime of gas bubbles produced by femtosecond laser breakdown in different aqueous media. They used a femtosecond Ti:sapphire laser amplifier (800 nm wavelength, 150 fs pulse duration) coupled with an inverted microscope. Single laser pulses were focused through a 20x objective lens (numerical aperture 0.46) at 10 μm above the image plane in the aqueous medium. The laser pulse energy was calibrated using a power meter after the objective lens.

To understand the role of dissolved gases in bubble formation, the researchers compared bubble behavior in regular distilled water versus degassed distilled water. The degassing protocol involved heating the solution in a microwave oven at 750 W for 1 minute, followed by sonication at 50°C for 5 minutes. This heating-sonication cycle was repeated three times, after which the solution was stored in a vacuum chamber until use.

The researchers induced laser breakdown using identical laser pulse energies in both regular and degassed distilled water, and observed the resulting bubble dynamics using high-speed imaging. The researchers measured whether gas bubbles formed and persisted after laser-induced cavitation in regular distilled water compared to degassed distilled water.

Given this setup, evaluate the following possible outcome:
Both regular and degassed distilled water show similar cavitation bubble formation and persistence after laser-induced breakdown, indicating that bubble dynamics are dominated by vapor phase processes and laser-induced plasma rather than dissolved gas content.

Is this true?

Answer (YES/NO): NO